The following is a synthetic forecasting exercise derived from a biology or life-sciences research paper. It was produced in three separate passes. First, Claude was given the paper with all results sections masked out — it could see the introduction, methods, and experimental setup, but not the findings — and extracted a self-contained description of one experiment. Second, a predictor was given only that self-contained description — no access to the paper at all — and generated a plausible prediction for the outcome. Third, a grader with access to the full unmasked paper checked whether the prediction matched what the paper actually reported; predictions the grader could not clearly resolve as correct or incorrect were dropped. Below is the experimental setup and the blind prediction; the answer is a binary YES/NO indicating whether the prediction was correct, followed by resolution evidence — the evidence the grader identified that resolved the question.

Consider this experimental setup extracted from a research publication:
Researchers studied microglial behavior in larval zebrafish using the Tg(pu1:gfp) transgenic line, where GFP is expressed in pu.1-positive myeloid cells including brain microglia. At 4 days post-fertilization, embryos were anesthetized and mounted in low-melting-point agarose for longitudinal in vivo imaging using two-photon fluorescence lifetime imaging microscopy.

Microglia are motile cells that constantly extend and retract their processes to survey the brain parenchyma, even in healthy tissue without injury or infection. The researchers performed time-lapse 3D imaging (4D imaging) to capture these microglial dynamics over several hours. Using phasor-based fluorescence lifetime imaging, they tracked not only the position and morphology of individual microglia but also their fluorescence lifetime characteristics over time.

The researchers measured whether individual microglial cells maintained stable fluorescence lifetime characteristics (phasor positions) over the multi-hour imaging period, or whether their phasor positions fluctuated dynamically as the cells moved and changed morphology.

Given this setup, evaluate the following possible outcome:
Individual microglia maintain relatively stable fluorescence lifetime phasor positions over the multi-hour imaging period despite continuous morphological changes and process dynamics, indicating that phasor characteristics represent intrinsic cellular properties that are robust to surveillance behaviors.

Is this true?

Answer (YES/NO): YES